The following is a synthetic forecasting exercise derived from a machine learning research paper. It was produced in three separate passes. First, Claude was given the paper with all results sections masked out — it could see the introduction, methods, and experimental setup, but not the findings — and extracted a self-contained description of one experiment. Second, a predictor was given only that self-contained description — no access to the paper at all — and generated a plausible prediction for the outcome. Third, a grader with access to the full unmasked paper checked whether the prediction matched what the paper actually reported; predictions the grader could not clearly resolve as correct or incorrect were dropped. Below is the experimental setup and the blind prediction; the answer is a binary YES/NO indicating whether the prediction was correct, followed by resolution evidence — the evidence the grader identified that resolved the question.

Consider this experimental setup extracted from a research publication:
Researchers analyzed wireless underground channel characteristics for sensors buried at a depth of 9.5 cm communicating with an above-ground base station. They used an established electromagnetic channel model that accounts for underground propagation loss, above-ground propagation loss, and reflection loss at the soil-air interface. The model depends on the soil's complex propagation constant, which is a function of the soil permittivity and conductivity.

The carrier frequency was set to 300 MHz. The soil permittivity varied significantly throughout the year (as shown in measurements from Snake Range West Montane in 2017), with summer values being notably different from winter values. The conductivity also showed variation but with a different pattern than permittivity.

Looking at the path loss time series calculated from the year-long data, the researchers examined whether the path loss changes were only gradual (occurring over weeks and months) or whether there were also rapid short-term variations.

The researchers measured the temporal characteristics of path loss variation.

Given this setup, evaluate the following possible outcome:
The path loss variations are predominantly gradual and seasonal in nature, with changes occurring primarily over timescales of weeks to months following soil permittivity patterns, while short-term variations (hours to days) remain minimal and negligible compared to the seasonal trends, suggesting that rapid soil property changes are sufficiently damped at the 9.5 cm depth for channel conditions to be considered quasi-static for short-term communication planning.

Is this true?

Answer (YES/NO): NO